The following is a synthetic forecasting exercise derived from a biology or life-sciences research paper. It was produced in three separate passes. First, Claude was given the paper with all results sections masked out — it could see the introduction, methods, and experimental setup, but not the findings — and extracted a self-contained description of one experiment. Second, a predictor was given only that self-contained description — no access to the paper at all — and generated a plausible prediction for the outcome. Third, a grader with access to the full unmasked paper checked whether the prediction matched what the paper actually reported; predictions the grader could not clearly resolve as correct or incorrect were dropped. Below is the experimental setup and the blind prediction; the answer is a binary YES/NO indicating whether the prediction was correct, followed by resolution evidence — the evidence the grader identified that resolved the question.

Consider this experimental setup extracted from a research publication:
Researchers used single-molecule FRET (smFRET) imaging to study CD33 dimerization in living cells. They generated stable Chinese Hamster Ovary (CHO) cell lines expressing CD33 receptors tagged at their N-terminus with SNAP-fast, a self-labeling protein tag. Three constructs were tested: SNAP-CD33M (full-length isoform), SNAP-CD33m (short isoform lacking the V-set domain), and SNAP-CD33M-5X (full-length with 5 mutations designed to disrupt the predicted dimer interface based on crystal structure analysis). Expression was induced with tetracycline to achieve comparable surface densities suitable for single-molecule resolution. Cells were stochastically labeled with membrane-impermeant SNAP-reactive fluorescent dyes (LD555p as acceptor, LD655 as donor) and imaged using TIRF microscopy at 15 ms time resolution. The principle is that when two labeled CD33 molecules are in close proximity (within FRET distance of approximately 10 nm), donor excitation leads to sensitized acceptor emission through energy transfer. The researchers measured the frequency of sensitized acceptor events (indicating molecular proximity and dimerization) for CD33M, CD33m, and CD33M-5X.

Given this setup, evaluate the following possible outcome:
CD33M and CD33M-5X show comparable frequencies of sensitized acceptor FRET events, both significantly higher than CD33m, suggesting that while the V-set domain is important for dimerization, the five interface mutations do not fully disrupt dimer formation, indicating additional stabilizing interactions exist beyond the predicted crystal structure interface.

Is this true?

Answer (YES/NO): NO